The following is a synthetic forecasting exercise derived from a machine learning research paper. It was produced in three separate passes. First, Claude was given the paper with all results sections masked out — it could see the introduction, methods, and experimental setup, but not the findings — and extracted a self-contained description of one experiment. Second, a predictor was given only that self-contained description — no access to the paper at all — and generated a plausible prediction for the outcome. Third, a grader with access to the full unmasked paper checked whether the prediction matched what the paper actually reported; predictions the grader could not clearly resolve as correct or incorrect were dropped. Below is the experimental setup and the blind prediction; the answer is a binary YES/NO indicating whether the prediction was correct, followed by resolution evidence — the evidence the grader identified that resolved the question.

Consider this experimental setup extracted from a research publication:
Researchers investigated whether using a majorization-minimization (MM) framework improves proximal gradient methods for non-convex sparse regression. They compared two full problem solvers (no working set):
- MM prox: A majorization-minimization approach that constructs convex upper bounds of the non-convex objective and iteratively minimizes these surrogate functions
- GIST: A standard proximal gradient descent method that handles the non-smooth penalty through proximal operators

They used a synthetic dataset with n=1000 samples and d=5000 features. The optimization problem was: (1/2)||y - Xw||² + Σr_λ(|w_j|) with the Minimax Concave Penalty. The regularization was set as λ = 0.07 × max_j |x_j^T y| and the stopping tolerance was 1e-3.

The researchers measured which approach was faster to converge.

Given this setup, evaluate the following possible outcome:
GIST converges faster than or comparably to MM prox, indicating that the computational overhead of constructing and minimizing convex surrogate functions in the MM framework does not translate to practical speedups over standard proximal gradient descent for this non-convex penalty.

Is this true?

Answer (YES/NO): YES